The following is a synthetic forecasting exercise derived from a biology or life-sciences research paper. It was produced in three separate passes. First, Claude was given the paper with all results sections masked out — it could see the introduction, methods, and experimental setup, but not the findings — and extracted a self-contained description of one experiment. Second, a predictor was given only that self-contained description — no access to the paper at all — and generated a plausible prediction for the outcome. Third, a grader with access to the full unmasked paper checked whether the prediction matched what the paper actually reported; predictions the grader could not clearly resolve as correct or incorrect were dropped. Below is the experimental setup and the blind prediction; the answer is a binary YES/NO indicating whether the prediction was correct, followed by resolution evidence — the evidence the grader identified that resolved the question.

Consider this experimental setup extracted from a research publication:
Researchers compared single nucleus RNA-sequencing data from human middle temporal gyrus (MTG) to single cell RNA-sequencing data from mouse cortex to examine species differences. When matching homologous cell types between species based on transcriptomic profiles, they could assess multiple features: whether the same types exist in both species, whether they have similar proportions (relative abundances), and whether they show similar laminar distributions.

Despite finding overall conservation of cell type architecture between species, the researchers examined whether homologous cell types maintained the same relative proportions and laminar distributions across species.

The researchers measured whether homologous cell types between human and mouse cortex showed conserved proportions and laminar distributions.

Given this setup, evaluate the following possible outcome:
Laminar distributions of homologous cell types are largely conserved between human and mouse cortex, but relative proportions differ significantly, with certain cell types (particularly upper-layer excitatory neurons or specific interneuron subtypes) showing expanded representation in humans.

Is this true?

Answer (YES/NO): NO